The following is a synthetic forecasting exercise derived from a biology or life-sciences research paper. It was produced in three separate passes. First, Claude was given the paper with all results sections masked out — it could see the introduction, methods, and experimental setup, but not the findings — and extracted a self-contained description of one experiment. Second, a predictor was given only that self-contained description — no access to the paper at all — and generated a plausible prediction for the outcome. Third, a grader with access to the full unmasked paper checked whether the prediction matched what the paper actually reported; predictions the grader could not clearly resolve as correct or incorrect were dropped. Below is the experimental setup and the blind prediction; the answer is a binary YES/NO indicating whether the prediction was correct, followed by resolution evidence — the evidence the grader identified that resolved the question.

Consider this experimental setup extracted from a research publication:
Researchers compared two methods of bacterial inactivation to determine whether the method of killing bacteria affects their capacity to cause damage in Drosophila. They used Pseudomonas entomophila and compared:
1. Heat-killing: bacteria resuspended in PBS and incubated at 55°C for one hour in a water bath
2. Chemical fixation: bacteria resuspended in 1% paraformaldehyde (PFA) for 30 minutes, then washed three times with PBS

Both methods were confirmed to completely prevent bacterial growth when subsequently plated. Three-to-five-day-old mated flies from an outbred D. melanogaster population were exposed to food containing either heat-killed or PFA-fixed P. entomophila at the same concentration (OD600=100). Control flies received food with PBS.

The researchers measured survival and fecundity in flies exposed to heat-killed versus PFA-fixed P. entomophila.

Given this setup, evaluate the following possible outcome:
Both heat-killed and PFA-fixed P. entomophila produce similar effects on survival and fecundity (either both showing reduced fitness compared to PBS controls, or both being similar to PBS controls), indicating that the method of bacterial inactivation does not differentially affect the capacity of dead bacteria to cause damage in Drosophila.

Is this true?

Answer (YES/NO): YES